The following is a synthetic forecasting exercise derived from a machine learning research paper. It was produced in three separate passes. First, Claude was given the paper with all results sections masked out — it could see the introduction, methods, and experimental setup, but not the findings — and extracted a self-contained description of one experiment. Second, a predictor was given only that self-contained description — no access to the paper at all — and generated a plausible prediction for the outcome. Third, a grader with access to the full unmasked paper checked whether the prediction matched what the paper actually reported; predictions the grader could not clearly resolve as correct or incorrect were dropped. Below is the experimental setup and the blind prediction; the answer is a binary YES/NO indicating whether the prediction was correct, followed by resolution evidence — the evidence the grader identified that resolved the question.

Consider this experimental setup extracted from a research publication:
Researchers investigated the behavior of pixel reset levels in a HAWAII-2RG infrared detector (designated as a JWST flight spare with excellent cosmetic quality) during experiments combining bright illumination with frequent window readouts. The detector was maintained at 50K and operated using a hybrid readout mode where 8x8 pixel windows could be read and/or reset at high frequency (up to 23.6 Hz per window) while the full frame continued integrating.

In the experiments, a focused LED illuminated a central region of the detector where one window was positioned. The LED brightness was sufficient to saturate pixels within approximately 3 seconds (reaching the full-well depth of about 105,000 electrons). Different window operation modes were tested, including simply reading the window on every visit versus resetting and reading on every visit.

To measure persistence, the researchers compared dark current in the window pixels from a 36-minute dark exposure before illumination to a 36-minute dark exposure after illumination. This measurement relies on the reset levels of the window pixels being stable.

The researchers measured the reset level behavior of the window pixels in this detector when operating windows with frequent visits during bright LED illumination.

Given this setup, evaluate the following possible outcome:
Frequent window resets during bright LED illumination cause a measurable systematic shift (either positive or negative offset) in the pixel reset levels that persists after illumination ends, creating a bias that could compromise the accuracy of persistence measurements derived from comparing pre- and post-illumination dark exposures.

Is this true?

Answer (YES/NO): YES